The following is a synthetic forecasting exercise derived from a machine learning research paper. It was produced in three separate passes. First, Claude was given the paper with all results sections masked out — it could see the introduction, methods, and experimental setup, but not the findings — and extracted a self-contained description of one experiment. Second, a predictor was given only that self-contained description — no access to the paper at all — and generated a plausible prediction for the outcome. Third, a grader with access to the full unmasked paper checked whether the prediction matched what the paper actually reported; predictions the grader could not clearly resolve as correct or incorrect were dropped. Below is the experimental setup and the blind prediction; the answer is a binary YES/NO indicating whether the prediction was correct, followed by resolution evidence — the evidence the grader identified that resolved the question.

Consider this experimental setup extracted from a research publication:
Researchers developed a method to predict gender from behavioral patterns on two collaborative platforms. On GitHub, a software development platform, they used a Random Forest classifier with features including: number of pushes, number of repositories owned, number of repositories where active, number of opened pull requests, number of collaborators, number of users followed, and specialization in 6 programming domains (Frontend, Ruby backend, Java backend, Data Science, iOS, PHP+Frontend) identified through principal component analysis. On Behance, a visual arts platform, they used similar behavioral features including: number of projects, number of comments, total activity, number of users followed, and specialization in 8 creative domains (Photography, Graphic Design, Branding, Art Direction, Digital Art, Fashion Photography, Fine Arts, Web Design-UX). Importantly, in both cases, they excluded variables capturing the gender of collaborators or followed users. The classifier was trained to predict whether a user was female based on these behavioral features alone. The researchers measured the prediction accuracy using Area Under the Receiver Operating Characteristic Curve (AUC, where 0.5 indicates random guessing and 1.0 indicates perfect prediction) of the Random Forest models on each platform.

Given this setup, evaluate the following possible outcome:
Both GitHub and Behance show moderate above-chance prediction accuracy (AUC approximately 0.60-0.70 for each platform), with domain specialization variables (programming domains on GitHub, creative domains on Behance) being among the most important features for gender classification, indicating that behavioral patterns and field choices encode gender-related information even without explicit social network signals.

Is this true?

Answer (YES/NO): NO